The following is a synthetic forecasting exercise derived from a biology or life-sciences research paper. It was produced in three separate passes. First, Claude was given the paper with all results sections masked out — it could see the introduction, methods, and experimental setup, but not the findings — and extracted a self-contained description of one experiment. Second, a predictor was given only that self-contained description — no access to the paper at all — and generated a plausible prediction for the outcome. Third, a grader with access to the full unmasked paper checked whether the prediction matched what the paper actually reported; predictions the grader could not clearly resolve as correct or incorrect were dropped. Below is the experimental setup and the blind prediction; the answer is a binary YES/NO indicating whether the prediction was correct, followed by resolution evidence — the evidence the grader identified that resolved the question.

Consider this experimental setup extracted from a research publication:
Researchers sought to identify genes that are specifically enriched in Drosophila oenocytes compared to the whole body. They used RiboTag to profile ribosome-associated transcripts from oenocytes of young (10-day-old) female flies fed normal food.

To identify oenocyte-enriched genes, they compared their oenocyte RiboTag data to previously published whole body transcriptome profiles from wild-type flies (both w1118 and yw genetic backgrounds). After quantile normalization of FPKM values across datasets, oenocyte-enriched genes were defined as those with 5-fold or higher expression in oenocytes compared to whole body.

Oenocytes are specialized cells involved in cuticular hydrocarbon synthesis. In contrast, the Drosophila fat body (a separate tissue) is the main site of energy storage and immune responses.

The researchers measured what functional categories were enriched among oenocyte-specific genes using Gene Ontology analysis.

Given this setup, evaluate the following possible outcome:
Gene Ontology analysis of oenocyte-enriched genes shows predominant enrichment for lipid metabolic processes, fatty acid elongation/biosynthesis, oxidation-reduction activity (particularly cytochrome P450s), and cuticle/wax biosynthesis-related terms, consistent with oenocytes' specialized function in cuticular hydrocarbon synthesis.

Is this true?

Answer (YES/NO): NO